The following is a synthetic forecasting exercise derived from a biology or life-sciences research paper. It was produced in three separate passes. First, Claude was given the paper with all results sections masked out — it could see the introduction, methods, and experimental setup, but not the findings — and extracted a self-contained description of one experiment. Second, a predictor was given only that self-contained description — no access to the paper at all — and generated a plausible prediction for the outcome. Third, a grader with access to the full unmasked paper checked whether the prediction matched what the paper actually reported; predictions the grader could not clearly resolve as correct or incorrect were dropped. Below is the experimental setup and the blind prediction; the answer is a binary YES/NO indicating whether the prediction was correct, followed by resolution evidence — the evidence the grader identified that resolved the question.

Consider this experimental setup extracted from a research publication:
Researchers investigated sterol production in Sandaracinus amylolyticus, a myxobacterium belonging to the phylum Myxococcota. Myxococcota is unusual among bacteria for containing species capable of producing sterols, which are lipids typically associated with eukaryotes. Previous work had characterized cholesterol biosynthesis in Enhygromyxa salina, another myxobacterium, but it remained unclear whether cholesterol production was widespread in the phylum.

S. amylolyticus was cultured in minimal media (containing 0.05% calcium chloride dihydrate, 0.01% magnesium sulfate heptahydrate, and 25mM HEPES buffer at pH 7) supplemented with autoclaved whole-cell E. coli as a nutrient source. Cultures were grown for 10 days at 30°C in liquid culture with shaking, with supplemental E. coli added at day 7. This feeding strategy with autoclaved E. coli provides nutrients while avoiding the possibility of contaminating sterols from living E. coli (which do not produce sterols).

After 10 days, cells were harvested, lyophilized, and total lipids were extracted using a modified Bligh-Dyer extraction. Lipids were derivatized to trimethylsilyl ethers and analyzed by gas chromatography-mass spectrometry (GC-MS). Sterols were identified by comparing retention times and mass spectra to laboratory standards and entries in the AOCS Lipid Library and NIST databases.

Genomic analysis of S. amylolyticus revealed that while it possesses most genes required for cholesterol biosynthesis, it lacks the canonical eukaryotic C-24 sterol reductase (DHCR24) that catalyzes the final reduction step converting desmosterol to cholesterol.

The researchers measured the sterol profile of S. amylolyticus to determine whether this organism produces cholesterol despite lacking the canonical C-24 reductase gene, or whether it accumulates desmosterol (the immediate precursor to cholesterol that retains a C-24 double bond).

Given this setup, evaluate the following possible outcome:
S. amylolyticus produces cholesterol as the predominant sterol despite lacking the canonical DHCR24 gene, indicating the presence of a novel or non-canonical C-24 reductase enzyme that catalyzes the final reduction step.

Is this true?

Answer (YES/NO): YES